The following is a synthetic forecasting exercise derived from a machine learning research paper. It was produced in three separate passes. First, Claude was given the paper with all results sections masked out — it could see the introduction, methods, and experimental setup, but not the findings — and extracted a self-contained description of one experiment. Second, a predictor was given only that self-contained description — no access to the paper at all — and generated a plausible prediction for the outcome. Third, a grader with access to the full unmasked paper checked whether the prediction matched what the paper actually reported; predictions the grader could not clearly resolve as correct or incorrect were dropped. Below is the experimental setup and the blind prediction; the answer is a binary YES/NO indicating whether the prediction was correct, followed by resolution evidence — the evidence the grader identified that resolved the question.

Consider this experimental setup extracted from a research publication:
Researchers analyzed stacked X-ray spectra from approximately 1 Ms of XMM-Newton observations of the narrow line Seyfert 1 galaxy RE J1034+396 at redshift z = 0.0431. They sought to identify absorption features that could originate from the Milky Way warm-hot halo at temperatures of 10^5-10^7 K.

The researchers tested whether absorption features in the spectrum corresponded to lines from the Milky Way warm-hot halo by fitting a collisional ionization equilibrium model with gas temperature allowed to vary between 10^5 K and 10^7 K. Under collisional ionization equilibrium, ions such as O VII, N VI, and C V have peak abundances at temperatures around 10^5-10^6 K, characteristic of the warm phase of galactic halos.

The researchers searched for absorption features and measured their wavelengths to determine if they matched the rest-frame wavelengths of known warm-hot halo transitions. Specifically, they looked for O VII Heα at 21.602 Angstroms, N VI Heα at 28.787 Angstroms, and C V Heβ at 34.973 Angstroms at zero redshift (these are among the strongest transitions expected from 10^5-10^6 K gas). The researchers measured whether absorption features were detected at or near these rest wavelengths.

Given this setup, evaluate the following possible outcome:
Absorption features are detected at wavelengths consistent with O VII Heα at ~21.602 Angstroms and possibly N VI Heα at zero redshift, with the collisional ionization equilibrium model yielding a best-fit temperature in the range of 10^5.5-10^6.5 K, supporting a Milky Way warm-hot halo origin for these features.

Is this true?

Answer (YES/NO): YES